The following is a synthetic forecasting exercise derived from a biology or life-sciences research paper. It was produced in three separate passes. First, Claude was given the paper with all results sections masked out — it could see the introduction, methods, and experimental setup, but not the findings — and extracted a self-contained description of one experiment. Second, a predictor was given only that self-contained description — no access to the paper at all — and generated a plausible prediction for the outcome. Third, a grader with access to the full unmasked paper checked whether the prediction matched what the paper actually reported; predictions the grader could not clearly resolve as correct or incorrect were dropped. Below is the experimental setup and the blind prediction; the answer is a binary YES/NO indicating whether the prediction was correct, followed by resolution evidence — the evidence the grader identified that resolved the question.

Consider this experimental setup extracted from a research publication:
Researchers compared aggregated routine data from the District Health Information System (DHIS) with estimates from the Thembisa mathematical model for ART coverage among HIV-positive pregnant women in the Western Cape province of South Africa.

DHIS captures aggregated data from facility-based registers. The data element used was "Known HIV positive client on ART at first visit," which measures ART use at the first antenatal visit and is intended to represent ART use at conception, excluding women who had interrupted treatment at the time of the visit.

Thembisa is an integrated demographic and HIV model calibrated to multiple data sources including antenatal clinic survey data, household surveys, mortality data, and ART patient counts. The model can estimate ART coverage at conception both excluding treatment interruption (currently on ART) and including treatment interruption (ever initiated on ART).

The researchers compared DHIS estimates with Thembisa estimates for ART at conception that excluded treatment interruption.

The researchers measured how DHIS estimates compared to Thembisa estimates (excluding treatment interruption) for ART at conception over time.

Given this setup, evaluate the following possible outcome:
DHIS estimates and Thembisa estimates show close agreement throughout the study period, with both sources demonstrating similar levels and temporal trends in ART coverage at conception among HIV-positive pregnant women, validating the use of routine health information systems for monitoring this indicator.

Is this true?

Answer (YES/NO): NO